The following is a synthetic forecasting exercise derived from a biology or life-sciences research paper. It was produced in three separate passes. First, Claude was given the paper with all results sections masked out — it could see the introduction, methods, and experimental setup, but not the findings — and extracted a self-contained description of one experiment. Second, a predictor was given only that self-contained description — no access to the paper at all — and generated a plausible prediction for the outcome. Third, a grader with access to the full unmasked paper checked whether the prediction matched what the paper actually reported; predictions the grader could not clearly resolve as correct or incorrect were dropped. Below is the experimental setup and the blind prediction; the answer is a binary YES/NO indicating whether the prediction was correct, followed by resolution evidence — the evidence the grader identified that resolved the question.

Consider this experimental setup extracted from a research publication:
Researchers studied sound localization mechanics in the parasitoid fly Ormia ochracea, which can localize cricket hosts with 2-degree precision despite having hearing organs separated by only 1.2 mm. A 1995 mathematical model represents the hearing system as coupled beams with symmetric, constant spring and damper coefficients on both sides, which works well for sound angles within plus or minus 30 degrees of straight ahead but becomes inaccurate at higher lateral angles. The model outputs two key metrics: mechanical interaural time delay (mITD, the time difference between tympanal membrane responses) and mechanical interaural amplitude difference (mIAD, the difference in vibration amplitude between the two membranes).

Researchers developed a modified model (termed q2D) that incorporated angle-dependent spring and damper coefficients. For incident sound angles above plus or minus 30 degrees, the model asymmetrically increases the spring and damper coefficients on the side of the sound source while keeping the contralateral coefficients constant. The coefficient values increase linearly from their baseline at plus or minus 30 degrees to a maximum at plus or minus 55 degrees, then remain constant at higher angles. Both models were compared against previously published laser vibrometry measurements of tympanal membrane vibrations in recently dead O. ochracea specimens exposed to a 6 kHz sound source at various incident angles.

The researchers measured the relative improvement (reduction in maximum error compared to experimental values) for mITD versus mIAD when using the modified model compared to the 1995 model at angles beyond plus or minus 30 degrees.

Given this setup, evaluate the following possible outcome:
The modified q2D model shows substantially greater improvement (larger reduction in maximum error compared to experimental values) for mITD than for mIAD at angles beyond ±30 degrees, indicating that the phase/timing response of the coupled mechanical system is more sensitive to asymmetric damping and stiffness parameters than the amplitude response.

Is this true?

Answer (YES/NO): NO